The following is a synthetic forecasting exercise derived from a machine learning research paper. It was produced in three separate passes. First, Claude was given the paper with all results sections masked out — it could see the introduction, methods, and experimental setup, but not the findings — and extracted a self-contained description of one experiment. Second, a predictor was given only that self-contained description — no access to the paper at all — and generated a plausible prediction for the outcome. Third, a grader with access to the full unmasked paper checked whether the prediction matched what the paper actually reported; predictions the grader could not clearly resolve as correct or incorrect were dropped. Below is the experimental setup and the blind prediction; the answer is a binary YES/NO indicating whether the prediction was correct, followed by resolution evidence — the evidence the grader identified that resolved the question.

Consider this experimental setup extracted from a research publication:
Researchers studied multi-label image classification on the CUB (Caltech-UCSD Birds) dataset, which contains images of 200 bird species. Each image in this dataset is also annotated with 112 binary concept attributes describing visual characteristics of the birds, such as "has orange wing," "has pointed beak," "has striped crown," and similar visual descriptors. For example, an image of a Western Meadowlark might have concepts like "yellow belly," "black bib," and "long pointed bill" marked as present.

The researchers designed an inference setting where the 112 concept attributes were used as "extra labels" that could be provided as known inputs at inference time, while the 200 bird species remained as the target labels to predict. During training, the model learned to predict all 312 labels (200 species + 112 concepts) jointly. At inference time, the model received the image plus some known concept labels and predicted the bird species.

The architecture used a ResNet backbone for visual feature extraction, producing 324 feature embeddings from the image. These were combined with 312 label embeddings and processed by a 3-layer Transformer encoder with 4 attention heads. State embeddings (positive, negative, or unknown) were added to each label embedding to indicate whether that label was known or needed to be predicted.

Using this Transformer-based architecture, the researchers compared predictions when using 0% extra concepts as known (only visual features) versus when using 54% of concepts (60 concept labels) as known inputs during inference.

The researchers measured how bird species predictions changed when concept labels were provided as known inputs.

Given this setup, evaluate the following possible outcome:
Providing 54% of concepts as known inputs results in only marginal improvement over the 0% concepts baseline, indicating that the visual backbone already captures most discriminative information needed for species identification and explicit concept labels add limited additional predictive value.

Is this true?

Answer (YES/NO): NO